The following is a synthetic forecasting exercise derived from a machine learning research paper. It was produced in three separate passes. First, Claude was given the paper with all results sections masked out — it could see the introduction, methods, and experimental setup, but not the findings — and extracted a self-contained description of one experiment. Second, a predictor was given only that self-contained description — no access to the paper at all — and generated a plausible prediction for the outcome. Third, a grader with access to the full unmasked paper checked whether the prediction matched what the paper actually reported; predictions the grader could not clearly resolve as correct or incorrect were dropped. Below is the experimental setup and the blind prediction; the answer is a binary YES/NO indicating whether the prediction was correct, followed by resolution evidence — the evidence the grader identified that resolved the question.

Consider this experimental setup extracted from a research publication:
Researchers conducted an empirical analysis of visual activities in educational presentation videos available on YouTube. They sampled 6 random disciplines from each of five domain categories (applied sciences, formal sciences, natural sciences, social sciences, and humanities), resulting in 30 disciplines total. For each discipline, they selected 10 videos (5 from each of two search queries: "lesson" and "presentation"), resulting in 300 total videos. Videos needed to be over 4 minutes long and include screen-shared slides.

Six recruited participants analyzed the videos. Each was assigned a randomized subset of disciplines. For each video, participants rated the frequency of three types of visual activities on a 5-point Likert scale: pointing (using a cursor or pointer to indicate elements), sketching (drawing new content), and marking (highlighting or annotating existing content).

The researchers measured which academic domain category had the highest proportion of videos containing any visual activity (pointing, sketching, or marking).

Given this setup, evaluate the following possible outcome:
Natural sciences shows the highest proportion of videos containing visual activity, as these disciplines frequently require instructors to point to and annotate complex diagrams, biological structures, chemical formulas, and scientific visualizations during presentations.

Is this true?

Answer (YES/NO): YES